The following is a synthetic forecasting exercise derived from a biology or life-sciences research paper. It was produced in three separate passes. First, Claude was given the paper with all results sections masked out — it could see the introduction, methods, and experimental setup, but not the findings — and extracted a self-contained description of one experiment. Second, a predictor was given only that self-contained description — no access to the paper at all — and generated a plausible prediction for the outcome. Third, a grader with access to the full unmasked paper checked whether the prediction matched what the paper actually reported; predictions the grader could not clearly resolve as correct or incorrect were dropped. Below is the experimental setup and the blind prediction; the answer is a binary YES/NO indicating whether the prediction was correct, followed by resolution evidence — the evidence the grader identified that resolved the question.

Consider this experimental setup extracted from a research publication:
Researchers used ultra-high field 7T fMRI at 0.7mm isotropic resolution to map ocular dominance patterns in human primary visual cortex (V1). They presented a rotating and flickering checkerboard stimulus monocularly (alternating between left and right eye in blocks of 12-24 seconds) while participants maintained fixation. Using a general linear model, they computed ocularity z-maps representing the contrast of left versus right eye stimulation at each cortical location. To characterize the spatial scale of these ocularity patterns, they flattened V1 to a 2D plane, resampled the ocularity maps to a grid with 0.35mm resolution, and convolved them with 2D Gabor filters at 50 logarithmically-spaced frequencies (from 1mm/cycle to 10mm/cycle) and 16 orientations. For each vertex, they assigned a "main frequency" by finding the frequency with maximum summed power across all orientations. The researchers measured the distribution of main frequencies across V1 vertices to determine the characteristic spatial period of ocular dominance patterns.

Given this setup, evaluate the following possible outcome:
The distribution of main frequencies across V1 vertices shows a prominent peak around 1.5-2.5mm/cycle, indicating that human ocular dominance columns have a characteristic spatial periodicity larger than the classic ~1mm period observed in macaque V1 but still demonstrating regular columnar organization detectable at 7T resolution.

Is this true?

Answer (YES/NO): NO